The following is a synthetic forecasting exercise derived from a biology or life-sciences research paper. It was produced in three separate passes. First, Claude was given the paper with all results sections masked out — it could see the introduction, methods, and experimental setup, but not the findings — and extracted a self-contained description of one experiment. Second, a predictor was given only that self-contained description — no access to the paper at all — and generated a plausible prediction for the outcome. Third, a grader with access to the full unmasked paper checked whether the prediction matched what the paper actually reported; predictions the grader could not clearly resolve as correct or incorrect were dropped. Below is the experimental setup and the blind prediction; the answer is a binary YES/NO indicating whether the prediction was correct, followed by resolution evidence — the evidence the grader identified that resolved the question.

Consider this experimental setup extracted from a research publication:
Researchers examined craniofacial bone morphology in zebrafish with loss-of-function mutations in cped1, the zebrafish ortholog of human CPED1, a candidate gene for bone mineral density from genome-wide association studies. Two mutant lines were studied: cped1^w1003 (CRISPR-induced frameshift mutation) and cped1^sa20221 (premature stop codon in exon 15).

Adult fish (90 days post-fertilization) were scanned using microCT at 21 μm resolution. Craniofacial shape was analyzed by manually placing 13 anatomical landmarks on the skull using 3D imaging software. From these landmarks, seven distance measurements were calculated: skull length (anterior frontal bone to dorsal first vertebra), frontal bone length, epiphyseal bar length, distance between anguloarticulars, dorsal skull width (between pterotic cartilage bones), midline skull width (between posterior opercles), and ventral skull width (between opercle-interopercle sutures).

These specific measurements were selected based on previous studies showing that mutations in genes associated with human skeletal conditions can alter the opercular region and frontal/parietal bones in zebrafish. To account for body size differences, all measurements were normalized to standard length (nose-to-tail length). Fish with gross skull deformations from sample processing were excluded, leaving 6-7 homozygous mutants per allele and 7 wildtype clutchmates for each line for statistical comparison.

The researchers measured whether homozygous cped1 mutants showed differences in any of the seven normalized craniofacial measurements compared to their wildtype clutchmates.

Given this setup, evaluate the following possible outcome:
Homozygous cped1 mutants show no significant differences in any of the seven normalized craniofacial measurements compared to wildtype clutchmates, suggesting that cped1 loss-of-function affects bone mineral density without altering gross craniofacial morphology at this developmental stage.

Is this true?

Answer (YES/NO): NO